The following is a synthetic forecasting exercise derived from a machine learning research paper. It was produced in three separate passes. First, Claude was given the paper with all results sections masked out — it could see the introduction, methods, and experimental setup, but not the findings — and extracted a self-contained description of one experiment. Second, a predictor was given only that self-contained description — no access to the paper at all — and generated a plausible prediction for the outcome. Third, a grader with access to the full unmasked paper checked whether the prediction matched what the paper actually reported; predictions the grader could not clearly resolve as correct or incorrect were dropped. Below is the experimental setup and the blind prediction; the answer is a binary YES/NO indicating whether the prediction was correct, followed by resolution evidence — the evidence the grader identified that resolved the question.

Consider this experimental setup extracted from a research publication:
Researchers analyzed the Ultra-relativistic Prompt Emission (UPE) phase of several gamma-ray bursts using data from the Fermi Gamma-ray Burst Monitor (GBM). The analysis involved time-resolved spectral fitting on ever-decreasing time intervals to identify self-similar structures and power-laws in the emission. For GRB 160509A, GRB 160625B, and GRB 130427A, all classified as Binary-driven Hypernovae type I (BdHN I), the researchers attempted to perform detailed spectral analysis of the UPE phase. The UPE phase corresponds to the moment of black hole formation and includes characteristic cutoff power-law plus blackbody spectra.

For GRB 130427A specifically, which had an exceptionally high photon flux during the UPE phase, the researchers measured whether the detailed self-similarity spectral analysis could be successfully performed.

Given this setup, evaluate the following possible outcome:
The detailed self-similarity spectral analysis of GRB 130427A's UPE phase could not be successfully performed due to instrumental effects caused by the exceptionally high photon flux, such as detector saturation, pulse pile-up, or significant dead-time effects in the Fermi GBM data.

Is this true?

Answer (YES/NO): YES